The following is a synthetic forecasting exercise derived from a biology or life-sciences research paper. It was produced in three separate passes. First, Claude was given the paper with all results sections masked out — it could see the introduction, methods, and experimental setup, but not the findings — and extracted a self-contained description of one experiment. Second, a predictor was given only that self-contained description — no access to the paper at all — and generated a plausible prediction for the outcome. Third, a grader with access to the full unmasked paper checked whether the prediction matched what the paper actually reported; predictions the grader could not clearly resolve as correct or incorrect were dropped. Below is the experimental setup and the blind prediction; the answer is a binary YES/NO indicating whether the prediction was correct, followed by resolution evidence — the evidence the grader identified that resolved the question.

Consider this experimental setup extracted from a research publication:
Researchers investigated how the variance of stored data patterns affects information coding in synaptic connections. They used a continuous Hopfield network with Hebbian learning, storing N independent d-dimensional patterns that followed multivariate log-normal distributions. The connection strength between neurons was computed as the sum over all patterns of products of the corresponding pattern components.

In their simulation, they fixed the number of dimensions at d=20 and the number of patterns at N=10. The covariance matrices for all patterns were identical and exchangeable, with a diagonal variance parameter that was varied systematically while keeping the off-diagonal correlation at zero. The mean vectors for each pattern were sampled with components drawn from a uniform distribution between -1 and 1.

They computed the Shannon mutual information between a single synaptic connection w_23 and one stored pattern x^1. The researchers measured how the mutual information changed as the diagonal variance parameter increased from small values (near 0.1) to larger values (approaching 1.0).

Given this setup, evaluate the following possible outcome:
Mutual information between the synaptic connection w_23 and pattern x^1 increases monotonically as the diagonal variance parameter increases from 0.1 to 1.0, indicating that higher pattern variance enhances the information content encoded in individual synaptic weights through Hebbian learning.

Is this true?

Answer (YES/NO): YES